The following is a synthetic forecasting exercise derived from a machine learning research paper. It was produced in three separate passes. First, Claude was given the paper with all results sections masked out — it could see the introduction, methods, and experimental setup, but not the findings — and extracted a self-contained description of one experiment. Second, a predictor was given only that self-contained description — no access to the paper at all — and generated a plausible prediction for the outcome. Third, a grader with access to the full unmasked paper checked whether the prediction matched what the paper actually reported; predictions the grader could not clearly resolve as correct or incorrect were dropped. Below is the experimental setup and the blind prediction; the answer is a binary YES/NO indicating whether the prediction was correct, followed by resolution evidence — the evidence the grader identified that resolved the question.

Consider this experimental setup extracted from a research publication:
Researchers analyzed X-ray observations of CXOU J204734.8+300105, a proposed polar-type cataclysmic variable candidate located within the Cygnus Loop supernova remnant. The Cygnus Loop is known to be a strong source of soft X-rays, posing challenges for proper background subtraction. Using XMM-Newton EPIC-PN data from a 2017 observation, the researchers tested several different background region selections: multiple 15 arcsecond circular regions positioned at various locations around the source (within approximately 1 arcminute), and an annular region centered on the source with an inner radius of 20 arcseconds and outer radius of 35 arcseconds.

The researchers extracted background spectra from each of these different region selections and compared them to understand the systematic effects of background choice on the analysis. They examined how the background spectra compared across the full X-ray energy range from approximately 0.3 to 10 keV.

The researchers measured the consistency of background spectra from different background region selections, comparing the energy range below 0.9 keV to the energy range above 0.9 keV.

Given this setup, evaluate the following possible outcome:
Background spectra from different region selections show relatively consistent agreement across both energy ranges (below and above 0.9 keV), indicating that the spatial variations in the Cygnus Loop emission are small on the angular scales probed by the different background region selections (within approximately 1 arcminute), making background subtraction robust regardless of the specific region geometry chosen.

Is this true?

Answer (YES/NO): NO